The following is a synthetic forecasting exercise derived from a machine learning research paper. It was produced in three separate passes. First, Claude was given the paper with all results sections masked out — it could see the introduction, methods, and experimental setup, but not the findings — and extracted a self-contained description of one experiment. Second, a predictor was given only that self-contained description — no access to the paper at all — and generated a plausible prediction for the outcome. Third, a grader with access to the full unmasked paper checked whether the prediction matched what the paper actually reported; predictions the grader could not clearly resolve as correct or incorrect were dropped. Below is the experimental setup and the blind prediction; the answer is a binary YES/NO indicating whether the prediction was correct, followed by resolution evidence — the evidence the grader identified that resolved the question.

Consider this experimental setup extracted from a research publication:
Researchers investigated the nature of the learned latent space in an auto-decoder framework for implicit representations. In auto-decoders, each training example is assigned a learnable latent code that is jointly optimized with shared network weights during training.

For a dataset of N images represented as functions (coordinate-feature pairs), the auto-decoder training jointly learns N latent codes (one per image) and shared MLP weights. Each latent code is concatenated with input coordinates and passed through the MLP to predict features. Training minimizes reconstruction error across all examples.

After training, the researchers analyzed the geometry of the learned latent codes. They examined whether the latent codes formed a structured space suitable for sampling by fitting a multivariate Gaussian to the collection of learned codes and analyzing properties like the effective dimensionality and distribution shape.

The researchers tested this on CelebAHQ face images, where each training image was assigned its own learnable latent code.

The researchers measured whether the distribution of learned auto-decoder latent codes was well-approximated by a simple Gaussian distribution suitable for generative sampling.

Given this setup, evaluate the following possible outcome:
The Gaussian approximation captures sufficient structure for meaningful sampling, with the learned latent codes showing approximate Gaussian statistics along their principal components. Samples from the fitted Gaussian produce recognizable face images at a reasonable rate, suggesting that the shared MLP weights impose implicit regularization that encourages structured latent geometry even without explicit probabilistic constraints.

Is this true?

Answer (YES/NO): NO